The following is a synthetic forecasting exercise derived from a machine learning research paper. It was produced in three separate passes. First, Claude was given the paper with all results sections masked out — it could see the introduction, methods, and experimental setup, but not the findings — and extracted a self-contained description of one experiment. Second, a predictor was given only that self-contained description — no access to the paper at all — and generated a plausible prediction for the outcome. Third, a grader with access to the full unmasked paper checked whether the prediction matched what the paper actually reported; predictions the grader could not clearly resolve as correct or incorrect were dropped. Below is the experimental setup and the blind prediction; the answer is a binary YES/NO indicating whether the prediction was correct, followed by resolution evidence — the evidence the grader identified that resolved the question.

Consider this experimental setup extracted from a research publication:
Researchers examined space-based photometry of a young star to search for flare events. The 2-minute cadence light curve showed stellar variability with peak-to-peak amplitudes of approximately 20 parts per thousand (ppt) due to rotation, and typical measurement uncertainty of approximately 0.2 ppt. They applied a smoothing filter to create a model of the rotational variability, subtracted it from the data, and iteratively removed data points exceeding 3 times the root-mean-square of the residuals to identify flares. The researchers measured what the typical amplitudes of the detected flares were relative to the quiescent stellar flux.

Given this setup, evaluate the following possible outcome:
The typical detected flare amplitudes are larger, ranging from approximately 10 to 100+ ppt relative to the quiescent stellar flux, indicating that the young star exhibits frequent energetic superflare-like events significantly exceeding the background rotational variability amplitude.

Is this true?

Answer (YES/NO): NO